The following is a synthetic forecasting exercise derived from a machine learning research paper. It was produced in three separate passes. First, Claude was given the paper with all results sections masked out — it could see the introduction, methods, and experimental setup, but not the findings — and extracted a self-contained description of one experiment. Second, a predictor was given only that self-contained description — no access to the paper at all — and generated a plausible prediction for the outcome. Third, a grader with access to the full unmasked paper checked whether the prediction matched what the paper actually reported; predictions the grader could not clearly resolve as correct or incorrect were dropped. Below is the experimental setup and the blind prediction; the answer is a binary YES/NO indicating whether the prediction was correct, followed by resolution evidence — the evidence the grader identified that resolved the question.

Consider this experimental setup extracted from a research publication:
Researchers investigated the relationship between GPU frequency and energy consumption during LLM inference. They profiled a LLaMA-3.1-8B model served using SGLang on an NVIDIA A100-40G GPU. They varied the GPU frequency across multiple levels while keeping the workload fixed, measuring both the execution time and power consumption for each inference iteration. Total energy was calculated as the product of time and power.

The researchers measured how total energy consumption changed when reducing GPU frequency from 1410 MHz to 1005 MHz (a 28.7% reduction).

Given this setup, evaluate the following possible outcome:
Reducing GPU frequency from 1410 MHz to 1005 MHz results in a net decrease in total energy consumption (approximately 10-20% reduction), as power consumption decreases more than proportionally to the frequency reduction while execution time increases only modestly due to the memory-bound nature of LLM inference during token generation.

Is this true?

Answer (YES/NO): NO